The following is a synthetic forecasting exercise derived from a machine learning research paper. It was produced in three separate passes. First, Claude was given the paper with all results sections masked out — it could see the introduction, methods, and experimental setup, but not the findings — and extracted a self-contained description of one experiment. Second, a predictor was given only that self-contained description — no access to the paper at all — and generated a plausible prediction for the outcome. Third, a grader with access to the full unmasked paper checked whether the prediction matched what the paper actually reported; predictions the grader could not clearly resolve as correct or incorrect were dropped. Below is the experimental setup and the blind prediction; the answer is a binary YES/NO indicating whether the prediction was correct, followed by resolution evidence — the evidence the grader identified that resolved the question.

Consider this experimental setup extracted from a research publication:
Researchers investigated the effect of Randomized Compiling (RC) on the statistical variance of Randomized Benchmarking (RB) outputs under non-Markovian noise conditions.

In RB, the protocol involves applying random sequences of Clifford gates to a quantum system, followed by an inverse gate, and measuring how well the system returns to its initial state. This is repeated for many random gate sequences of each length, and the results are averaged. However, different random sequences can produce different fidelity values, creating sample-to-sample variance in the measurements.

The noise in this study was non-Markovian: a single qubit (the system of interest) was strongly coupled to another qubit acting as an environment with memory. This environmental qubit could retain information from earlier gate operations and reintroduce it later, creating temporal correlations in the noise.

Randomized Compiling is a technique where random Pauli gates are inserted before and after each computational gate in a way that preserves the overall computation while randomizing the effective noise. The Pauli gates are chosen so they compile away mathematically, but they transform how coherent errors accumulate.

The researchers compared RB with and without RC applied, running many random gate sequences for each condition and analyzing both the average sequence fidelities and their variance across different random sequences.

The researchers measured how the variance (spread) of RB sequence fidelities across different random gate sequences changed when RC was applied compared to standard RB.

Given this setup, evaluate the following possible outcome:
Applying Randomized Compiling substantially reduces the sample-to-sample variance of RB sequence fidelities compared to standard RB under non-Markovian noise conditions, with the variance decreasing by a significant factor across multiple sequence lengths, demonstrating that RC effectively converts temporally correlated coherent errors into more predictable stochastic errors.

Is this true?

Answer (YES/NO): YES